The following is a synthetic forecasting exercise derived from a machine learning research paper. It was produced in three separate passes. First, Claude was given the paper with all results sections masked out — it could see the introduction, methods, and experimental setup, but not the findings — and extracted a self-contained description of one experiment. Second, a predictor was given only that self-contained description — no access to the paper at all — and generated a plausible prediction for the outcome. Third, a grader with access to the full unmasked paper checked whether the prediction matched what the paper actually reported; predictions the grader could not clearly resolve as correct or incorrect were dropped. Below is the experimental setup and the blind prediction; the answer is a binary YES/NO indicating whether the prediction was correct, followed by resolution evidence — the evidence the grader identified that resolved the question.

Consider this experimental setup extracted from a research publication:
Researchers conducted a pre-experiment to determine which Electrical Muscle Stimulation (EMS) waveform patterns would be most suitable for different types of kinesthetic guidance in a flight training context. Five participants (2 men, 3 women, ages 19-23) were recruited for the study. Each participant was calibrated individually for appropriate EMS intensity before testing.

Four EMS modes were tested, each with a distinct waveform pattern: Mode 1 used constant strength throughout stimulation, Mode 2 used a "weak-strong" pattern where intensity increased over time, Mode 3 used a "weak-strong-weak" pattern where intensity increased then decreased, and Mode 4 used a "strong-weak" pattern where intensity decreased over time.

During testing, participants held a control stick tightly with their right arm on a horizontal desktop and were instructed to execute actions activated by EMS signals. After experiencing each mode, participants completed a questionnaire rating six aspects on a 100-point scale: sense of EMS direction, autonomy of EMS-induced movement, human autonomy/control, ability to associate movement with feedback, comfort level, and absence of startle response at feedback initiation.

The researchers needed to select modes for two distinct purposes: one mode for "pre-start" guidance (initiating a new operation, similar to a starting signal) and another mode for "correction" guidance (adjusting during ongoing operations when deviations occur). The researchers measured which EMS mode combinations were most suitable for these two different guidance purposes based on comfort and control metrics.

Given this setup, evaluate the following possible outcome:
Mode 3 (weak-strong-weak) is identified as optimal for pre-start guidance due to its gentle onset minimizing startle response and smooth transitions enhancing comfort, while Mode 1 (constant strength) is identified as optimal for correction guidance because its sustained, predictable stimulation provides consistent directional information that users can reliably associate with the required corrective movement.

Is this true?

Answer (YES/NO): NO